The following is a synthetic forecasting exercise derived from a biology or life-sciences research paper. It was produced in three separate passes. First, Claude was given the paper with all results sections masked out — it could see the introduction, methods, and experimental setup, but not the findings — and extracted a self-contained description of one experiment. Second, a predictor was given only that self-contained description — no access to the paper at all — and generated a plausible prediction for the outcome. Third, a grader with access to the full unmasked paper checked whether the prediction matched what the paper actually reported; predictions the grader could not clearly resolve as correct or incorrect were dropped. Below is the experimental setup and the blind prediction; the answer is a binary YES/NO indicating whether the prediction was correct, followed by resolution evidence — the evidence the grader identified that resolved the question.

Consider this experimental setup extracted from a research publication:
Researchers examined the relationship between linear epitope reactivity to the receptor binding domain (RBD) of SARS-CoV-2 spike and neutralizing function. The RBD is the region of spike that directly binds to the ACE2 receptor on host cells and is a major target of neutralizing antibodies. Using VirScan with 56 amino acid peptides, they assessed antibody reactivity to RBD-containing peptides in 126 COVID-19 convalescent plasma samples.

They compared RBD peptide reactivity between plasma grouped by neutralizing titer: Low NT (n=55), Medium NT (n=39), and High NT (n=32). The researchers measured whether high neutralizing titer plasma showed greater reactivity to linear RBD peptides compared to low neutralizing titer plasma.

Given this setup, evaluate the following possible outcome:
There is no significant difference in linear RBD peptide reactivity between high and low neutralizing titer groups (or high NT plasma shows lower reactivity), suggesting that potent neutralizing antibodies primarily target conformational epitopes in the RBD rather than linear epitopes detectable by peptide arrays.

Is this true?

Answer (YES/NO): NO